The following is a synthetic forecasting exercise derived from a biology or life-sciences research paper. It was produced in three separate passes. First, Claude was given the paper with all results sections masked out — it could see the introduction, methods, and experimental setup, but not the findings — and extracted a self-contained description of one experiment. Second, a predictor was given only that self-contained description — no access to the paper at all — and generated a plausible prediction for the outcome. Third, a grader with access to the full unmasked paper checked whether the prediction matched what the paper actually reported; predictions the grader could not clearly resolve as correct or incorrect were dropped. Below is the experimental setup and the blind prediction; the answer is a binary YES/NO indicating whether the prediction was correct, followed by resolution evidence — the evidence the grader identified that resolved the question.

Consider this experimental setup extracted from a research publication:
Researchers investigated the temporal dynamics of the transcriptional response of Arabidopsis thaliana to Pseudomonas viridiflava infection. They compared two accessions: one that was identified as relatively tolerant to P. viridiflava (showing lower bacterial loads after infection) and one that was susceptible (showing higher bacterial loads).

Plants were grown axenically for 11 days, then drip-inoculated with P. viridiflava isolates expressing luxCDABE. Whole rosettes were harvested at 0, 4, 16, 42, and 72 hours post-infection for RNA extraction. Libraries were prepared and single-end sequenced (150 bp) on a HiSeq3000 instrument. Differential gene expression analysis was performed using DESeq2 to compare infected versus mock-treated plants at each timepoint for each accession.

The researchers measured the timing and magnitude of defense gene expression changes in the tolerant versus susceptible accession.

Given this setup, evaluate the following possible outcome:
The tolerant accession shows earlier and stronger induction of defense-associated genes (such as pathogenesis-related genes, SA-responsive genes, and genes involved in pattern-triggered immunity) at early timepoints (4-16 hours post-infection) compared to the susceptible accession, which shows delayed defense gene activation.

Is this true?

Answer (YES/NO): NO